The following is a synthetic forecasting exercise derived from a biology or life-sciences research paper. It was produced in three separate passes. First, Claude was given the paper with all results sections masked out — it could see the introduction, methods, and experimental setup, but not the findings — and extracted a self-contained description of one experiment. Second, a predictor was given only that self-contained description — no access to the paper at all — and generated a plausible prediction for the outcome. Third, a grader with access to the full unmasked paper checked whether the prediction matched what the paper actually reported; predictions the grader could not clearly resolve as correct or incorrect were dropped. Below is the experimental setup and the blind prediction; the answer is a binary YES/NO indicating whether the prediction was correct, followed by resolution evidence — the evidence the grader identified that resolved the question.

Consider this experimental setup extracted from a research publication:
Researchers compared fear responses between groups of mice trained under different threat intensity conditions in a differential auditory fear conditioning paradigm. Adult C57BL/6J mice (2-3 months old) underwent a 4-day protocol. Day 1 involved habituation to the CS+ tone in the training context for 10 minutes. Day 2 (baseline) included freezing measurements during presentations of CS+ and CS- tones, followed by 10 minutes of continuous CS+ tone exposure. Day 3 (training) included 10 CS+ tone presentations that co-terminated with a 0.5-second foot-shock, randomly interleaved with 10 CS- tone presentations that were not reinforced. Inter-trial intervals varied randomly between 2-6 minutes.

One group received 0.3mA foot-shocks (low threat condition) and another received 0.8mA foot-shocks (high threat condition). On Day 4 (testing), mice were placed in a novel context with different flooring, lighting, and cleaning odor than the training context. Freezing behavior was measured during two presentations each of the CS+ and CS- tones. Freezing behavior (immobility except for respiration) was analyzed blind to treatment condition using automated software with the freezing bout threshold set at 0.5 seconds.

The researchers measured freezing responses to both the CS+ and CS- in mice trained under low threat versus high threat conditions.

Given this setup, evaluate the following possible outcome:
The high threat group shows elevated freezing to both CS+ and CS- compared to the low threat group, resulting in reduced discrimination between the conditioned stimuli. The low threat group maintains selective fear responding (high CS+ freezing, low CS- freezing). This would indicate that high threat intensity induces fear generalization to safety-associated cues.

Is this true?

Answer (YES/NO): YES